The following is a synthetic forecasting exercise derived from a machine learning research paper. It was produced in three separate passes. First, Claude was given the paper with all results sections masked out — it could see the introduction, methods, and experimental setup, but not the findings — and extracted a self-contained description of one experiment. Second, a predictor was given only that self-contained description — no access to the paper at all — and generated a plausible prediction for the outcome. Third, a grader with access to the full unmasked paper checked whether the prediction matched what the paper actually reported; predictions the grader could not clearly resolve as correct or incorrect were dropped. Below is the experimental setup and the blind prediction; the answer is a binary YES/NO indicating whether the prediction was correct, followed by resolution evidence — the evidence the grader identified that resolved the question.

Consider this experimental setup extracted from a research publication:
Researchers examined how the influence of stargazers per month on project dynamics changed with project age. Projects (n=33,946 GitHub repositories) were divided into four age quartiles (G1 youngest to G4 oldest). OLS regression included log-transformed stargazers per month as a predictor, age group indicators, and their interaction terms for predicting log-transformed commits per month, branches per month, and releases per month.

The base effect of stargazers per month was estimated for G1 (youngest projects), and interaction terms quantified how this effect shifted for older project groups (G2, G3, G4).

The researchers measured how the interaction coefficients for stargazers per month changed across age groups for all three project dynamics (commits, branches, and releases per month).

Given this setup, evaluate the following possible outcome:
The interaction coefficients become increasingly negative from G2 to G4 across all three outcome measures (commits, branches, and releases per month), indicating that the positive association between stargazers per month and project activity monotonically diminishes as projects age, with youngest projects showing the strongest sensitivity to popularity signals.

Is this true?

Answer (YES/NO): YES